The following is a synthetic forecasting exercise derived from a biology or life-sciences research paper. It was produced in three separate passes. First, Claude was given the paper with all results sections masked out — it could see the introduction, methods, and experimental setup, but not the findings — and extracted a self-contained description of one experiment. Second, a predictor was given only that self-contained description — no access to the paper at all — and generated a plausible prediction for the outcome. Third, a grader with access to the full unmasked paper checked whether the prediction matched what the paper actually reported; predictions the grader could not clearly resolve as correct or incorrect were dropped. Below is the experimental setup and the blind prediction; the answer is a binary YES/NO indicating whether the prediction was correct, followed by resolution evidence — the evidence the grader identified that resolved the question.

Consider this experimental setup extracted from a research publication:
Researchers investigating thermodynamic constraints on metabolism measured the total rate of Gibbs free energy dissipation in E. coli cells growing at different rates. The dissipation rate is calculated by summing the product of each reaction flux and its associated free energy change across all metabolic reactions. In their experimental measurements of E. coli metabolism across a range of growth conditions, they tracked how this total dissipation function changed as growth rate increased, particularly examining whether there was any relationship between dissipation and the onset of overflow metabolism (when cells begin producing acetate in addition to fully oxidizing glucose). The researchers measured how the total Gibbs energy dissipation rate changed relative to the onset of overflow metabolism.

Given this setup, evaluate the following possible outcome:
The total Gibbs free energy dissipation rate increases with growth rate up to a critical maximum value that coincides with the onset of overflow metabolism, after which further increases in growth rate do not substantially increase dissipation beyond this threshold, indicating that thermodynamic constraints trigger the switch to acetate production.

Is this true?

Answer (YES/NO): YES